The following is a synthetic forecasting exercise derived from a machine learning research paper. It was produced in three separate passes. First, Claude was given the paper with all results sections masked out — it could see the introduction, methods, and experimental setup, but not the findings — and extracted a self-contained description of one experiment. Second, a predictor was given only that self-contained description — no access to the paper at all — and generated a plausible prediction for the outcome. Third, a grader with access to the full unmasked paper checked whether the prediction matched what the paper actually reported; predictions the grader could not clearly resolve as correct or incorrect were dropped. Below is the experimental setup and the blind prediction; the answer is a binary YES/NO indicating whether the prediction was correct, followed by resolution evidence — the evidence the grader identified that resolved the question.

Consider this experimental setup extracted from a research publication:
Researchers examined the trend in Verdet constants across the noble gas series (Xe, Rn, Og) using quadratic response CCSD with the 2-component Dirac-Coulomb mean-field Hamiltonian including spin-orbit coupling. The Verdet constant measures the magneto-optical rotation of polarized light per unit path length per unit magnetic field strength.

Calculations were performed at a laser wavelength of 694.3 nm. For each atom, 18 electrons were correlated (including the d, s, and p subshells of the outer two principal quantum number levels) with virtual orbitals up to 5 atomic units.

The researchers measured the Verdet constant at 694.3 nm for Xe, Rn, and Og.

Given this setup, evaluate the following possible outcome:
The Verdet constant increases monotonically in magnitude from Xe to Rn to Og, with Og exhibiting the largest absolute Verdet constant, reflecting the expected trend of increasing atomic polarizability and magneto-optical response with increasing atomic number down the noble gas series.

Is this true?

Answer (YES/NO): YES